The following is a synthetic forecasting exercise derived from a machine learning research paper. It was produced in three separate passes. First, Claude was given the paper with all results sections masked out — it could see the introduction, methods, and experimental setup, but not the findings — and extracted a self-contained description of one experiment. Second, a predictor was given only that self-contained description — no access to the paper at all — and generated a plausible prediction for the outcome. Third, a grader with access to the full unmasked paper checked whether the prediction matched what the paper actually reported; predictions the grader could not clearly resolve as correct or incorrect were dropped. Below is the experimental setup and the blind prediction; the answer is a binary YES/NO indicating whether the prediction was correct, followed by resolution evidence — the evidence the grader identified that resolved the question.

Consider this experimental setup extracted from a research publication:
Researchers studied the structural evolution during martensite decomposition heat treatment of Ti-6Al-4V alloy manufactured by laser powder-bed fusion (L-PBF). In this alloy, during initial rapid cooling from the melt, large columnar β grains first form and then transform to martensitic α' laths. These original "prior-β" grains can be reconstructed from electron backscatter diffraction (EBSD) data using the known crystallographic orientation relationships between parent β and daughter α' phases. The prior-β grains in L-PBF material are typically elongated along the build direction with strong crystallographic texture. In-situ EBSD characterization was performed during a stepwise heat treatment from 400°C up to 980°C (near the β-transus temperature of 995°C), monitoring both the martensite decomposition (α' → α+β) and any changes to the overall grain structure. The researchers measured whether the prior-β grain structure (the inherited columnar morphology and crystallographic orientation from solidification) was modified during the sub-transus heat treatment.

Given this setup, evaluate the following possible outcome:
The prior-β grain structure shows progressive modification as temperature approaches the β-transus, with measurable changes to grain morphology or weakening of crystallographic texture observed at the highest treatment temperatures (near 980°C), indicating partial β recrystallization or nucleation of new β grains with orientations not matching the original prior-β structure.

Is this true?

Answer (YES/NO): NO